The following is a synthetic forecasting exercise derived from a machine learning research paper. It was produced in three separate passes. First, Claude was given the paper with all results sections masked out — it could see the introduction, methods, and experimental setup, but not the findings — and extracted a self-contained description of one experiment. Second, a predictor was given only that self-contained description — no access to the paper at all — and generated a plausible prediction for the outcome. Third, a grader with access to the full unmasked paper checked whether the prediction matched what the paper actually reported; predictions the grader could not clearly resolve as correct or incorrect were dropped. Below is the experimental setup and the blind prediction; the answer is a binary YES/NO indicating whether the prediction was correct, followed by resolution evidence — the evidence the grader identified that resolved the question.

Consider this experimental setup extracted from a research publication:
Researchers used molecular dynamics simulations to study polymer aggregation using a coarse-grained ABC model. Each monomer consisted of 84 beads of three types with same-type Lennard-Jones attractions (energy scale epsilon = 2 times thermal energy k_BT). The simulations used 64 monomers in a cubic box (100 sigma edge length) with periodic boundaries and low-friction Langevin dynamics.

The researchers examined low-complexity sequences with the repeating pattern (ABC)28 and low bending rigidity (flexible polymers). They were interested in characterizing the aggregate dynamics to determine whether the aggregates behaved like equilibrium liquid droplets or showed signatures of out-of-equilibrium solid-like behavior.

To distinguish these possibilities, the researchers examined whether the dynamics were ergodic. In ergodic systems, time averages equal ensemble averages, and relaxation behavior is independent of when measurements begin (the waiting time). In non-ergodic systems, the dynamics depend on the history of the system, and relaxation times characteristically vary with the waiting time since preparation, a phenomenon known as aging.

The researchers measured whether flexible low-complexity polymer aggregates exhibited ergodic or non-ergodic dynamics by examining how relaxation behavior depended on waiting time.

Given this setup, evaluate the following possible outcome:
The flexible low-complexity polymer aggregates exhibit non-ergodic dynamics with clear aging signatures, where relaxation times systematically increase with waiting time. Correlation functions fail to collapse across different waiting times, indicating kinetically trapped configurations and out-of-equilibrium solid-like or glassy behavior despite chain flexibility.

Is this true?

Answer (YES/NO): NO